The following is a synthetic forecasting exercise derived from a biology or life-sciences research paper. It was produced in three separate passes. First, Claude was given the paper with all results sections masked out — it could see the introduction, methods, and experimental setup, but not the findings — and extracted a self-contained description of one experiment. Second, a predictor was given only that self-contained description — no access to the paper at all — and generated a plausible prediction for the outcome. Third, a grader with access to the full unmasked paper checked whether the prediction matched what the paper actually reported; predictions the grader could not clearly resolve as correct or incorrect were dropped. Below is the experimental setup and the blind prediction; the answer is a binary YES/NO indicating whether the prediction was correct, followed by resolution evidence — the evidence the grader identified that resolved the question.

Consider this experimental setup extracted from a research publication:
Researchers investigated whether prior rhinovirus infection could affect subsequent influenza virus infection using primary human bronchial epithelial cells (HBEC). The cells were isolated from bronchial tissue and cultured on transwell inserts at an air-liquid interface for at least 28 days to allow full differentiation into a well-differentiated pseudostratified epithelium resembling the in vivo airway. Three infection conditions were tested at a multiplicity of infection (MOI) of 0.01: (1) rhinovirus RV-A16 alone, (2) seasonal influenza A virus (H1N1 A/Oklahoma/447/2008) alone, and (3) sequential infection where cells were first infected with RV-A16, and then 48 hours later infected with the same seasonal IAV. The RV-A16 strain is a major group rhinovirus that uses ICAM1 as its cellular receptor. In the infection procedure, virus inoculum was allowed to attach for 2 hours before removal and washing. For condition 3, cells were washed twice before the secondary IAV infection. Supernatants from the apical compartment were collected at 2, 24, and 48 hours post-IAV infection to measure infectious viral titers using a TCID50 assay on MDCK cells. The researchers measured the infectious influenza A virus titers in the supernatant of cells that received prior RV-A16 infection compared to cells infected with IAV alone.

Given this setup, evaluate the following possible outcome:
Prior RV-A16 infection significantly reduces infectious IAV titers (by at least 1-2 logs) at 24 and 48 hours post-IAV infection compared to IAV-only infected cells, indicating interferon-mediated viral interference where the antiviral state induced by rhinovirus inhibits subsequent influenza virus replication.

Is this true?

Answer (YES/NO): YES